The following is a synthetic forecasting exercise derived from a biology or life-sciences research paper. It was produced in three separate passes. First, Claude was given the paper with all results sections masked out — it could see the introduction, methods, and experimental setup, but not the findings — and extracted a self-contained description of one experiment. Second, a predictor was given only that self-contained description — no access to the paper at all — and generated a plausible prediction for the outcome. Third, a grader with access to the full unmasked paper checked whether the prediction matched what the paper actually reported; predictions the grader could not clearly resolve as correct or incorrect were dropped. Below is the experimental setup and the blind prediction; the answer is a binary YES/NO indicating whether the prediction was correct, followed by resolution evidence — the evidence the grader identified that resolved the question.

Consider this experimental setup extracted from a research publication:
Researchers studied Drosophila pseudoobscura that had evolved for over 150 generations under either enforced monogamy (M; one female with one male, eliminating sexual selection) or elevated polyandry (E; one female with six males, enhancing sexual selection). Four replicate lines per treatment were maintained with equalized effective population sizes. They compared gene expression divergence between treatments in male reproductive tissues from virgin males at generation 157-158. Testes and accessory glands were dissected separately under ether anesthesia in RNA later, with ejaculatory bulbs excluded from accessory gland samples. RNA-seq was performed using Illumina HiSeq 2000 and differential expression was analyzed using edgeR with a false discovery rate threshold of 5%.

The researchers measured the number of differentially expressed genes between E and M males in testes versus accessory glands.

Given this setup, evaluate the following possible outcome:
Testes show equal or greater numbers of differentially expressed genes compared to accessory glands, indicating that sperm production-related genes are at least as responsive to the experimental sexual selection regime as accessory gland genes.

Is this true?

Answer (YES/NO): YES